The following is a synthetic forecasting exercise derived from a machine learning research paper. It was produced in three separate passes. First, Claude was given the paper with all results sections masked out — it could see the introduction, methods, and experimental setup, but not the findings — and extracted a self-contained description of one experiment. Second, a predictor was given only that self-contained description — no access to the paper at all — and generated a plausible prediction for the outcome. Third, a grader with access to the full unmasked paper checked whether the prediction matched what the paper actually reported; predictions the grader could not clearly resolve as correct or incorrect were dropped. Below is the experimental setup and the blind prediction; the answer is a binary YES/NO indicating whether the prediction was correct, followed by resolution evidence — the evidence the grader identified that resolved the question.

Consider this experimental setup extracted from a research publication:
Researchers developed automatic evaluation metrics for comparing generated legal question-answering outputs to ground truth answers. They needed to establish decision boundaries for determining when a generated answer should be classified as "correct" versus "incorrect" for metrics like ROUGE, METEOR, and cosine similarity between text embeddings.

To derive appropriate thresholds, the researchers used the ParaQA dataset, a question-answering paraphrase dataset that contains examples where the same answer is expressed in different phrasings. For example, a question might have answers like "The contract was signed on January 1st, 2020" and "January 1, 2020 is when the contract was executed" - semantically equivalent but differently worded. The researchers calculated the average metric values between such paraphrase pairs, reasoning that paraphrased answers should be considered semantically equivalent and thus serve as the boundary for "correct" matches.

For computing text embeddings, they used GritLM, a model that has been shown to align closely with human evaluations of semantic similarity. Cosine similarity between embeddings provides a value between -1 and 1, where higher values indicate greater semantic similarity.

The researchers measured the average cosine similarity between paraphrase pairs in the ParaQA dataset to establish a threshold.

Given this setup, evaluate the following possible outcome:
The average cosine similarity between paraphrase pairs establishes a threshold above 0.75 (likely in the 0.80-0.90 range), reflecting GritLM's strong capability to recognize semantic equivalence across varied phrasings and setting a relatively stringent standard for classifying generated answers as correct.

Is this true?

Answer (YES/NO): NO